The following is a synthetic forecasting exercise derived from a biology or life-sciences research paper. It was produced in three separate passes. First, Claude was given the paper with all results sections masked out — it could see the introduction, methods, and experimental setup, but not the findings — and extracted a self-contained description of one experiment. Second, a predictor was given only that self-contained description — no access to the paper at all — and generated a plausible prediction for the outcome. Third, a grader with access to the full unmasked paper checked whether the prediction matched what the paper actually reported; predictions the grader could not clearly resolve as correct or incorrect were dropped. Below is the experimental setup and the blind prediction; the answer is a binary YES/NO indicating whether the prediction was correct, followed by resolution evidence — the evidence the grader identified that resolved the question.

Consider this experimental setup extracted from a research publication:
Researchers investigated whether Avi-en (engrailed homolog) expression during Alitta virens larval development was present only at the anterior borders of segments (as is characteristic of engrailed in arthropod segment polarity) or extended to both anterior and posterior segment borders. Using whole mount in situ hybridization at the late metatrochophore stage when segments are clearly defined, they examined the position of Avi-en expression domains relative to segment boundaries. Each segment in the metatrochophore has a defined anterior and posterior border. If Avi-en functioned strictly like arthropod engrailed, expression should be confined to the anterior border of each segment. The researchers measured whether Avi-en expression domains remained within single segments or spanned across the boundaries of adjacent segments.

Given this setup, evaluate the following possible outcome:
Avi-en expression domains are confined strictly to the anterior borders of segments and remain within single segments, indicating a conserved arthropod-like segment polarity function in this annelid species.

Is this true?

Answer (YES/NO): NO